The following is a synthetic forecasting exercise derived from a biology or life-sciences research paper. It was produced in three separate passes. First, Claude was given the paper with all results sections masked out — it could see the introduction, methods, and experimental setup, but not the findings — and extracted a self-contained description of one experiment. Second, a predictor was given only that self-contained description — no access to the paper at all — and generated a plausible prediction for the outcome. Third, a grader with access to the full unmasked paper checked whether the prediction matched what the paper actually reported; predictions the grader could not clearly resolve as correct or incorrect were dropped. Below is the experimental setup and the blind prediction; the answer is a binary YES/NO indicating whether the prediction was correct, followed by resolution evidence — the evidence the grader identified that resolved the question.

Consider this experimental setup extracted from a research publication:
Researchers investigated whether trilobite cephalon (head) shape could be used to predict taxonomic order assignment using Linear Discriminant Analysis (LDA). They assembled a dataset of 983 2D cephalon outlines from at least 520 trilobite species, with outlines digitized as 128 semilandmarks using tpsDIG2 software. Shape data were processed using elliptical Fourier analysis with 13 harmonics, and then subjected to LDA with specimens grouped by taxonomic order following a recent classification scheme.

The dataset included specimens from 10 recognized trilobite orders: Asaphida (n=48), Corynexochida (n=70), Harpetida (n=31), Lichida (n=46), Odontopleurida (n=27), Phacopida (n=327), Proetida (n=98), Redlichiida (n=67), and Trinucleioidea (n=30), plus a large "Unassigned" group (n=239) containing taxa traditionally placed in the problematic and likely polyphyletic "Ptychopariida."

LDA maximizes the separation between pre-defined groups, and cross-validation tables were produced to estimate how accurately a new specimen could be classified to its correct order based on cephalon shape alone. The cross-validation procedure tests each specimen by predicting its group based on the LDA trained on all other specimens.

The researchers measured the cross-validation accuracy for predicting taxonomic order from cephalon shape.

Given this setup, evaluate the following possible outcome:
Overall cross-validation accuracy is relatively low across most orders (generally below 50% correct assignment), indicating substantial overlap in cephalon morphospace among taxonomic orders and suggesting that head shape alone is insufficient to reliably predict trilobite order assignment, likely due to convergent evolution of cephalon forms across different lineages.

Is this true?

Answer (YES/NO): YES